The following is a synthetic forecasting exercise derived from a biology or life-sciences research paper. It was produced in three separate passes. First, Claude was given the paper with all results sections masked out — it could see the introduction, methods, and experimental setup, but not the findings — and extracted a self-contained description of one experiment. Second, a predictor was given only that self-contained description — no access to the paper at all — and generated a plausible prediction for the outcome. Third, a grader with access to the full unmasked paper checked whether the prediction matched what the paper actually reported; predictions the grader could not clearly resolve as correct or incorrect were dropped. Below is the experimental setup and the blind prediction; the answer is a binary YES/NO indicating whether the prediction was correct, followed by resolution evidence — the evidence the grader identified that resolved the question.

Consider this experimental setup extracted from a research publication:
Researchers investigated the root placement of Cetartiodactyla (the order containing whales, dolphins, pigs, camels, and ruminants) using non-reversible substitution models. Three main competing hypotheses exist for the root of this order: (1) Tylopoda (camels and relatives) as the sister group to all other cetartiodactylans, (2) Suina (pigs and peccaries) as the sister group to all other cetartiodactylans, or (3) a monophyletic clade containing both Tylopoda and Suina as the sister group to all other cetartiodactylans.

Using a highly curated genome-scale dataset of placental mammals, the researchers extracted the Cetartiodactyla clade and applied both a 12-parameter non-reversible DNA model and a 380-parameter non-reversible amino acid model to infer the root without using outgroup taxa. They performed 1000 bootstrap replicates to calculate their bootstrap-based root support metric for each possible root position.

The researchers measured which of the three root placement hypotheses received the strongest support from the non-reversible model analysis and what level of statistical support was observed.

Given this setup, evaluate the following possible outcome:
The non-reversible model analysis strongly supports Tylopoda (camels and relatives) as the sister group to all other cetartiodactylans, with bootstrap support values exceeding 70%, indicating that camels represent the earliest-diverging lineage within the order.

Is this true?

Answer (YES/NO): NO